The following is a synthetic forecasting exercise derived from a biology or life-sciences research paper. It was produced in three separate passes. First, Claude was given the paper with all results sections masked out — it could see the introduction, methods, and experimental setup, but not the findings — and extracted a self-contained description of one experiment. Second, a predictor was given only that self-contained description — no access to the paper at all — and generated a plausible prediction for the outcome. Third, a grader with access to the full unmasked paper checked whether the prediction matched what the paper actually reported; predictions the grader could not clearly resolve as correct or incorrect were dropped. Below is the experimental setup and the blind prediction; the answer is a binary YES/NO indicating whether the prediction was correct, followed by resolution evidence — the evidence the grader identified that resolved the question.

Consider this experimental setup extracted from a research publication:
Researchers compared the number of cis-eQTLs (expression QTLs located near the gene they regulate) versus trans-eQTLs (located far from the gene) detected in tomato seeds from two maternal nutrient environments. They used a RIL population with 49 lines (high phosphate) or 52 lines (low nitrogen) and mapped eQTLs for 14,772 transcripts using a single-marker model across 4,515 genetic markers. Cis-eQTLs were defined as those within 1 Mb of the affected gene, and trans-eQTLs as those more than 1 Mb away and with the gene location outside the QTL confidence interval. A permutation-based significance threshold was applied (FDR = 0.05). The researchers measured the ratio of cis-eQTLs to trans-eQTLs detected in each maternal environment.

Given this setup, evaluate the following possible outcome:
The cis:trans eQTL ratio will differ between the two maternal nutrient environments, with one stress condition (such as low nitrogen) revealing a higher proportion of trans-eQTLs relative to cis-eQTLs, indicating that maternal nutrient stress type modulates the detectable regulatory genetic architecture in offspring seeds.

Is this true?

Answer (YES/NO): YES